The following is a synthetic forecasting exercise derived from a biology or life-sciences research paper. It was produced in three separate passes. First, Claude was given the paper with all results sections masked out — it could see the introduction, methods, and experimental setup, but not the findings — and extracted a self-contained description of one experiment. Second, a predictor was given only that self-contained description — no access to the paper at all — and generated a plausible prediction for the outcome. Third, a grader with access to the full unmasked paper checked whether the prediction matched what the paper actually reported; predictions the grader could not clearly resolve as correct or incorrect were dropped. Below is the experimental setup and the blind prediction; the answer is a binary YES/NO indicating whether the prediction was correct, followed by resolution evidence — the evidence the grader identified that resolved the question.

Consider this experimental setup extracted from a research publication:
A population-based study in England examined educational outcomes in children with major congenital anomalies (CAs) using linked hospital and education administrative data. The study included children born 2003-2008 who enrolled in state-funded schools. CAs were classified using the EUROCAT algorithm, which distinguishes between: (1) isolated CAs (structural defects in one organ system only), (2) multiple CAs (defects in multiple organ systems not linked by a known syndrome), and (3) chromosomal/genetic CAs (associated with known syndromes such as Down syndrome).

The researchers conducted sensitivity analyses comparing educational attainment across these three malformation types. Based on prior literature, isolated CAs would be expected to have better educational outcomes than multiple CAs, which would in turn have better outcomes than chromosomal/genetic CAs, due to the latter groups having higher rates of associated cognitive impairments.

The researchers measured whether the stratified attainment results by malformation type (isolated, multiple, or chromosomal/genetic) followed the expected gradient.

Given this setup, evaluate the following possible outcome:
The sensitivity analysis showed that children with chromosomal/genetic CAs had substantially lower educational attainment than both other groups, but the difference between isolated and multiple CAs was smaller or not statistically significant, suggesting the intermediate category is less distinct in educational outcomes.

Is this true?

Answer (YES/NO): NO